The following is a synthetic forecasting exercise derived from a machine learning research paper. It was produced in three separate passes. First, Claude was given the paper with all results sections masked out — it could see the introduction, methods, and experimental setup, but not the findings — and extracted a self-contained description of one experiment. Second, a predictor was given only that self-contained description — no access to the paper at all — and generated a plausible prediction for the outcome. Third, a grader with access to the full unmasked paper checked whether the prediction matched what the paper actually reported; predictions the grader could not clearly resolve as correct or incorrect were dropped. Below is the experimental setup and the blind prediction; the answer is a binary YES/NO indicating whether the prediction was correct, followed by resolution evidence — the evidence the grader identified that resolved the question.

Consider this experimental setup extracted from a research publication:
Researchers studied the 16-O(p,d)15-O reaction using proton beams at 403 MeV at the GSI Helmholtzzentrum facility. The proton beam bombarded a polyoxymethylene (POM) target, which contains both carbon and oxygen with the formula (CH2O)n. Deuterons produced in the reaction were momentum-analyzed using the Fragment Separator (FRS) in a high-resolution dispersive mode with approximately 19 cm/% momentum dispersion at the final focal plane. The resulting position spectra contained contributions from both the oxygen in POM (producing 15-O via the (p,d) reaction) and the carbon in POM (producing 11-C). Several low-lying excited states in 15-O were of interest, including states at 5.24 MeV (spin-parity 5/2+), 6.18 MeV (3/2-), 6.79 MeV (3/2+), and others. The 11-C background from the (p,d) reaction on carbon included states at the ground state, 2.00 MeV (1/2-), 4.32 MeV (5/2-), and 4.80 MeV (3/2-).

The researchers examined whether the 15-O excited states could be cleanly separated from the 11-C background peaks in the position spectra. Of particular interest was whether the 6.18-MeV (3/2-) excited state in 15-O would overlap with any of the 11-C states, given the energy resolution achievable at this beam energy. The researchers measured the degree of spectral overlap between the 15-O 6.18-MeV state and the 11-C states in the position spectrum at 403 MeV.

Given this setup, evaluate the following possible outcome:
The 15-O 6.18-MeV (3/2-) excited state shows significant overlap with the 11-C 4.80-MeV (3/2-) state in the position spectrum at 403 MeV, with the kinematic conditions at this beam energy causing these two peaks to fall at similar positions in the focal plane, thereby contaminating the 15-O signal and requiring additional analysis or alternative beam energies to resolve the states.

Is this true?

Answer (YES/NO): NO